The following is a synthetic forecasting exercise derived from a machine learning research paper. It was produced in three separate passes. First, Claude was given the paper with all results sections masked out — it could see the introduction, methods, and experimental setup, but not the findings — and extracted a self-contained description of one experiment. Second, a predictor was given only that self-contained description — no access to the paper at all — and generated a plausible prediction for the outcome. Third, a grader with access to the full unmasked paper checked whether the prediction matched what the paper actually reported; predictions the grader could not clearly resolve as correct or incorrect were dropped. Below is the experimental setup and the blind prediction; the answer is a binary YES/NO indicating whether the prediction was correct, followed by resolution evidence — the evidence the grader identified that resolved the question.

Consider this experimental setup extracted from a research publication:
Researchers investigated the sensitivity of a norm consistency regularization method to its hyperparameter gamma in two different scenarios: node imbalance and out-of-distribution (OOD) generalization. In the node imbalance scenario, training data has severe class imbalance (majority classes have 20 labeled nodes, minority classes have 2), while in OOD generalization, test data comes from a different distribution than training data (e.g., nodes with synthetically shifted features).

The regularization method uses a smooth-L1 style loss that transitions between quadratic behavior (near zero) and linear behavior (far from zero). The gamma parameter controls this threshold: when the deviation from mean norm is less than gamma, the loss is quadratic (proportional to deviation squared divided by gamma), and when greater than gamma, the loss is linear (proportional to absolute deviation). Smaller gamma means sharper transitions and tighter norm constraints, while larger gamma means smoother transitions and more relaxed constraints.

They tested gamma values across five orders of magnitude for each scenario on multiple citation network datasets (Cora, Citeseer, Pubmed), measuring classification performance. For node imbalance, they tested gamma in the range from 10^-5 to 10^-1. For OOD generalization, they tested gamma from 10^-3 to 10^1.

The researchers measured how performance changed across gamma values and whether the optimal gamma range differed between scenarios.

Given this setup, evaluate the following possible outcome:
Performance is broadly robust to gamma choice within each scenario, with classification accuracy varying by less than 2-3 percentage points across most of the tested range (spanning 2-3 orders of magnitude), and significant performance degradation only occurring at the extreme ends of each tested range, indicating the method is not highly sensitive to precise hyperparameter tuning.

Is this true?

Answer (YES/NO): NO